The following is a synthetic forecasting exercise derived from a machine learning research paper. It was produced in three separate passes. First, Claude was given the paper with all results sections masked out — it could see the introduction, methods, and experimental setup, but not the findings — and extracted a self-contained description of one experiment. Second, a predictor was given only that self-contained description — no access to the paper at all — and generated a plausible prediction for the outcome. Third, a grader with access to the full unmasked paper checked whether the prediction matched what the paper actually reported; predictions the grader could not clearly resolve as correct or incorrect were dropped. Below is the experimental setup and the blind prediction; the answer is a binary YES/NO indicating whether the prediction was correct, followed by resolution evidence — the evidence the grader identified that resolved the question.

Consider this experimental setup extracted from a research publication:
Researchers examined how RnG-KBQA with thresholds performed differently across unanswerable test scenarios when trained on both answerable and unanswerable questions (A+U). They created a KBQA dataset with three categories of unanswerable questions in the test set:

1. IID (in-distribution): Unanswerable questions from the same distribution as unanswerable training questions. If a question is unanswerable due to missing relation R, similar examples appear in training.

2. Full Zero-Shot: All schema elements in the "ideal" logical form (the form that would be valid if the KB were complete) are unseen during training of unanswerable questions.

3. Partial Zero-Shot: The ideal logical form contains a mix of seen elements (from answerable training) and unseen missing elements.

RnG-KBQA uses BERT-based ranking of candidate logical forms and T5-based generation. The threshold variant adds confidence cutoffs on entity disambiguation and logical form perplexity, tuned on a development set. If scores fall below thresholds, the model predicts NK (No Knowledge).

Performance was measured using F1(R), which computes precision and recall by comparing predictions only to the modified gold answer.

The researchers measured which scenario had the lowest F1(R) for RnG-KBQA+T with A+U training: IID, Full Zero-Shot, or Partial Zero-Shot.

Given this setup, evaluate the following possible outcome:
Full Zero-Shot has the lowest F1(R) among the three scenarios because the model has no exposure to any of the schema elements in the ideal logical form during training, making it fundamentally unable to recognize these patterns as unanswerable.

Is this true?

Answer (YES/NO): NO